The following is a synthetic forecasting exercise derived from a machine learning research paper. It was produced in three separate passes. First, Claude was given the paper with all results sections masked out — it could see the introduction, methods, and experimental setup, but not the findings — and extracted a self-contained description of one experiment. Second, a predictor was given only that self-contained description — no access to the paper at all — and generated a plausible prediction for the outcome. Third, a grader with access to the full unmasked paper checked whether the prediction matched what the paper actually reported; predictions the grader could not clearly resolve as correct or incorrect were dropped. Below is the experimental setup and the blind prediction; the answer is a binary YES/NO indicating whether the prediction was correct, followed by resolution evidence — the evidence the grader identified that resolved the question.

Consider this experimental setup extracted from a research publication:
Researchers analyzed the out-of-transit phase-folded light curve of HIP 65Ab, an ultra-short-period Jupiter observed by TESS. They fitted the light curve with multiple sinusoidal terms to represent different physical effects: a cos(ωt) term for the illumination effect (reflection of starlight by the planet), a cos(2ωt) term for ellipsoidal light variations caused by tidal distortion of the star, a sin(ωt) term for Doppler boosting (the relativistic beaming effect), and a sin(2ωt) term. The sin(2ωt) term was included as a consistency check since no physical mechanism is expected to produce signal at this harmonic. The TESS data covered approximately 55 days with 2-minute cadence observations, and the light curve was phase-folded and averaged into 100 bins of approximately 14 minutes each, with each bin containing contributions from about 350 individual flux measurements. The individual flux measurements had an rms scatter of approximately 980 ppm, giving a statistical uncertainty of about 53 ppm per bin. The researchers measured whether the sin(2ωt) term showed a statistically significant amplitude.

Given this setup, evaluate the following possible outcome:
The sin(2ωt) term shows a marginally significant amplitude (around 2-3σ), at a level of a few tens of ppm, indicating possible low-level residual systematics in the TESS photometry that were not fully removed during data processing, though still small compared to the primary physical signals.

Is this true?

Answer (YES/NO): NO